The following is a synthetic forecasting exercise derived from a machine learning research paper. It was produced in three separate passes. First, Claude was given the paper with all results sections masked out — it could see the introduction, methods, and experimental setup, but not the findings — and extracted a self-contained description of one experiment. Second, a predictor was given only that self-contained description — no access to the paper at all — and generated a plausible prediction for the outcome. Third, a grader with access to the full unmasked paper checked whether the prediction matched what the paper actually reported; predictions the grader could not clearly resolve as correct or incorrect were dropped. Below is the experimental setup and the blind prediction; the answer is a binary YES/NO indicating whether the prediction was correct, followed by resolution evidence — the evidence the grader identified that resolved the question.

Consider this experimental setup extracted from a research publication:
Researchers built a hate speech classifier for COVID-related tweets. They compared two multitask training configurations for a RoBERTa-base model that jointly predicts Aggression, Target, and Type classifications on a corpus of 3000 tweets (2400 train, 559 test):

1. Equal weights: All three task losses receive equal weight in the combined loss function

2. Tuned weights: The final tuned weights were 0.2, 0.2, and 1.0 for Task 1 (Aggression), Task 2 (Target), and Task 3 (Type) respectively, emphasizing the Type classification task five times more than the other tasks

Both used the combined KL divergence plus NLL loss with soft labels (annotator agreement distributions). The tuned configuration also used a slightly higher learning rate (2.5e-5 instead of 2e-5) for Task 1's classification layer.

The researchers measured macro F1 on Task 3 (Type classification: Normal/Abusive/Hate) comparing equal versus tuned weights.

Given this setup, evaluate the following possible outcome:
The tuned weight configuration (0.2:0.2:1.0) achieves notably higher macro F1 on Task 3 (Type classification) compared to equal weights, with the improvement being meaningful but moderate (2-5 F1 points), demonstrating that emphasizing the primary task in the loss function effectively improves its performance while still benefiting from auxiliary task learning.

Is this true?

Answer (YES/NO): YES